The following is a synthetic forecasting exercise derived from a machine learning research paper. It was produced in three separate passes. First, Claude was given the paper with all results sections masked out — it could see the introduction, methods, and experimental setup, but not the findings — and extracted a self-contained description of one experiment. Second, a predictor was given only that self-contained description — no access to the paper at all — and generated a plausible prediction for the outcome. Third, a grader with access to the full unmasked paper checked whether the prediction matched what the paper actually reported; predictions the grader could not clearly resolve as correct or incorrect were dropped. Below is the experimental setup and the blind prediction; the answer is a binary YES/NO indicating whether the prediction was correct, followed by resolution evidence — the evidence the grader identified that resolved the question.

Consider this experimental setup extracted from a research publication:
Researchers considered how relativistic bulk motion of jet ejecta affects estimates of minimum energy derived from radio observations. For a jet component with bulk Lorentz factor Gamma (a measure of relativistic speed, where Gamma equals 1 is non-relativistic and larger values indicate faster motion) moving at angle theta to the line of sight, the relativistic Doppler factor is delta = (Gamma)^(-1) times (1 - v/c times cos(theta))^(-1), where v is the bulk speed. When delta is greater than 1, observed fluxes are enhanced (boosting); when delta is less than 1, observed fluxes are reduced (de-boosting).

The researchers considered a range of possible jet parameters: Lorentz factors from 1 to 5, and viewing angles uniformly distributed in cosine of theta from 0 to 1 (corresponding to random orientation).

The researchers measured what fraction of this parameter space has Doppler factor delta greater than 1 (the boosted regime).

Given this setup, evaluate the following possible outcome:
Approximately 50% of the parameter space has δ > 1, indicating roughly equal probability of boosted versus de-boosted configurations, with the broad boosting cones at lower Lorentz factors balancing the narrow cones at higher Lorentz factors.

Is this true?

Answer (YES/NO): NO